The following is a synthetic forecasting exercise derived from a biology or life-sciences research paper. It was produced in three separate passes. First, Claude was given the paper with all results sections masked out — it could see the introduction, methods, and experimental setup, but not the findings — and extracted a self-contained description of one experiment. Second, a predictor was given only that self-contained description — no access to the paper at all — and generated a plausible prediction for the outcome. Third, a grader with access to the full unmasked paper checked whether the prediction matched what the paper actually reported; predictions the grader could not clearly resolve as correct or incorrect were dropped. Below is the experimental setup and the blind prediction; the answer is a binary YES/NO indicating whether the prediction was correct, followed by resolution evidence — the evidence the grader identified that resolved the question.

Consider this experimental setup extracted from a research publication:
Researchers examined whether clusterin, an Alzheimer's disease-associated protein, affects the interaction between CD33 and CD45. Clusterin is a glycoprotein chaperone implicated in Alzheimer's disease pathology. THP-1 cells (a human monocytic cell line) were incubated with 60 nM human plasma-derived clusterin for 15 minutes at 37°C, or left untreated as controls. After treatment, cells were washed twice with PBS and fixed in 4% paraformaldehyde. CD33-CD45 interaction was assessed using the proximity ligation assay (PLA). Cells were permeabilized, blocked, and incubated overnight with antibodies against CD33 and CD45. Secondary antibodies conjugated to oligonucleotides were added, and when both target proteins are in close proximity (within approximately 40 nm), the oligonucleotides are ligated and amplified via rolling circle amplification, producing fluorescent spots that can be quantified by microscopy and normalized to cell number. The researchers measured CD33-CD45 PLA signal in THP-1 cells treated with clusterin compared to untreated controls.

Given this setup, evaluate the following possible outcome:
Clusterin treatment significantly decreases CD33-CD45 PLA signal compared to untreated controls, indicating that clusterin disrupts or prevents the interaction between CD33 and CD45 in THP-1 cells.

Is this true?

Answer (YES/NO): NO